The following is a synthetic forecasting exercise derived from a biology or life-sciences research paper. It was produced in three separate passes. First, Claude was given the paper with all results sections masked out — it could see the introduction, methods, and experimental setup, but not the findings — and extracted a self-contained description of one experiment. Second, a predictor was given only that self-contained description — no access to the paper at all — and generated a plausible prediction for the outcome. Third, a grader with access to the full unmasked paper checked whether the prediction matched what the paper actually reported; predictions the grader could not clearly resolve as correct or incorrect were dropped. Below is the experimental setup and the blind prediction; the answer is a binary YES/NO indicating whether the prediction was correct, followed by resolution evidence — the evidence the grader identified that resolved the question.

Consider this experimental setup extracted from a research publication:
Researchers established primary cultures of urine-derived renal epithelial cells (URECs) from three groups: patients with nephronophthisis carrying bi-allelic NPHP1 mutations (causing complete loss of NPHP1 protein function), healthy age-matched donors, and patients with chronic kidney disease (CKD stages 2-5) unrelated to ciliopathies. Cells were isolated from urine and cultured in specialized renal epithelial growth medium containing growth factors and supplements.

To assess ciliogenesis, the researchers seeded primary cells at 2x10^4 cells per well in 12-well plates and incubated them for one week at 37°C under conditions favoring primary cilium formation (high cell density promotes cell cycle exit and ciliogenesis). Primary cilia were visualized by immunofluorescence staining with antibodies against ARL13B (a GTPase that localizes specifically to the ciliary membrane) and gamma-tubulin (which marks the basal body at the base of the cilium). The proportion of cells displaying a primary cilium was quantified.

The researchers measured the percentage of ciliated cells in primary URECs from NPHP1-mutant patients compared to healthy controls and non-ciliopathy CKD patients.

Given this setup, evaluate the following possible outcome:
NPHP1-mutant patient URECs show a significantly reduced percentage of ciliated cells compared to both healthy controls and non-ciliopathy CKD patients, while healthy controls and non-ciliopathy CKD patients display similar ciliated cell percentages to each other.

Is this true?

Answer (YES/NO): YES